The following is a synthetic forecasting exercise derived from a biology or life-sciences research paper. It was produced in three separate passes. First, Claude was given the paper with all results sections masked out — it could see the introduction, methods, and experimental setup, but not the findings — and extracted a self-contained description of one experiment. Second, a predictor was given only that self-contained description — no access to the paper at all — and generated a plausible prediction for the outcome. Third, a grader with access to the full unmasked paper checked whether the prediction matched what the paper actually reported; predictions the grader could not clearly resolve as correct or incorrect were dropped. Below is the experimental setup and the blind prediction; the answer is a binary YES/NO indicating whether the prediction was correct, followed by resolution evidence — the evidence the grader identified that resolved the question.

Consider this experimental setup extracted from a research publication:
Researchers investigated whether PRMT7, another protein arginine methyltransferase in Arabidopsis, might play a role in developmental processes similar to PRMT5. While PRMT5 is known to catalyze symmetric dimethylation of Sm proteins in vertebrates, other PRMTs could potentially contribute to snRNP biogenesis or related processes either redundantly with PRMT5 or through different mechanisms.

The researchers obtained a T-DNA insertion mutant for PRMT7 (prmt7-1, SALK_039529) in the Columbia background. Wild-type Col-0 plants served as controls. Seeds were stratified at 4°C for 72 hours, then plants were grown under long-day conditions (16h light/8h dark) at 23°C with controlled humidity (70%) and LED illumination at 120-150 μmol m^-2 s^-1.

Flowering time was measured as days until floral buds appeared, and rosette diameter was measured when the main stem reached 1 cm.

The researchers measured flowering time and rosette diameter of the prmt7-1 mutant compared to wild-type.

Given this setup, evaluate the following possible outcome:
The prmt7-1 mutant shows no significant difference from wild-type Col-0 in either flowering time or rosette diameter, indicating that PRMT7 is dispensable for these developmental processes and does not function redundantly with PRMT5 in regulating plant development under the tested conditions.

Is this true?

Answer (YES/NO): YES